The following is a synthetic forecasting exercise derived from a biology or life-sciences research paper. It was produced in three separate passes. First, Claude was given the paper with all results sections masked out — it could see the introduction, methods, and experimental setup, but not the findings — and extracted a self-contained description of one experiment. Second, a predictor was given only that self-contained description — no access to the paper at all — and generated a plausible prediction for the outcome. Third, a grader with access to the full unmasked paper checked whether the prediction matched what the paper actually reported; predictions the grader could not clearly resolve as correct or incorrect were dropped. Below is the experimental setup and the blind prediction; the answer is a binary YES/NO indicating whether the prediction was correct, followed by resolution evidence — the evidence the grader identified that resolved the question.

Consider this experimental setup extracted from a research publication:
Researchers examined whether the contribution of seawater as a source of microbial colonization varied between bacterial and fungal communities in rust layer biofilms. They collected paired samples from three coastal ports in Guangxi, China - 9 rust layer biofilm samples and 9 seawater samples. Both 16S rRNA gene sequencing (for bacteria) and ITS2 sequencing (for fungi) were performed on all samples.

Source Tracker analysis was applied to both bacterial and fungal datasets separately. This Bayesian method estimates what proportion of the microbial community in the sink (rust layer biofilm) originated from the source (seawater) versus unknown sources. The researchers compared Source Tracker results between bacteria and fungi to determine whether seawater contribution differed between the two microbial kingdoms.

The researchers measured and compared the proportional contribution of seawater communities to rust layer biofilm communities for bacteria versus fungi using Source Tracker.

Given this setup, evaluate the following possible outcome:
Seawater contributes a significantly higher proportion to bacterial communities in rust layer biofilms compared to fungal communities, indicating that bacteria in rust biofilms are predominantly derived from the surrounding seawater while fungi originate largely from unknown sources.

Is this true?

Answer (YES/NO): NO